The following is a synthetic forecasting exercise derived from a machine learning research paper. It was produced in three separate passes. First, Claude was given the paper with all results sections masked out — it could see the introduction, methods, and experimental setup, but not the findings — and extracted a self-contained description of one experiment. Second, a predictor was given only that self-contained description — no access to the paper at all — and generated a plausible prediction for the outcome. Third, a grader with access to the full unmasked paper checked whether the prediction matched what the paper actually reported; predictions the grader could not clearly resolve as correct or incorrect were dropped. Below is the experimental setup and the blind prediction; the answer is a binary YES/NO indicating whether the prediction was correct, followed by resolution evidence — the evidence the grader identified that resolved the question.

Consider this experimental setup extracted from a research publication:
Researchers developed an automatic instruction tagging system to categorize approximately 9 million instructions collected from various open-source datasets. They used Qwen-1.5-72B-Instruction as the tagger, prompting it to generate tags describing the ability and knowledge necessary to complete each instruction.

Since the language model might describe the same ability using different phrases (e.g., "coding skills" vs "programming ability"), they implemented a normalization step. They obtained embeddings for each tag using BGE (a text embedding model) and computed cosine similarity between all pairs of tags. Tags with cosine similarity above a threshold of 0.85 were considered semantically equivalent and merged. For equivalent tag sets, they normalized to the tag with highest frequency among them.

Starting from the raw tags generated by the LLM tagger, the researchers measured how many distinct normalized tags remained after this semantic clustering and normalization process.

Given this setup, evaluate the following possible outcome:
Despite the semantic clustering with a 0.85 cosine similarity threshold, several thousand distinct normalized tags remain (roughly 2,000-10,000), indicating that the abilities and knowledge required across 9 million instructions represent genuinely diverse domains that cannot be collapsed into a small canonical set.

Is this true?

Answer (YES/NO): NO